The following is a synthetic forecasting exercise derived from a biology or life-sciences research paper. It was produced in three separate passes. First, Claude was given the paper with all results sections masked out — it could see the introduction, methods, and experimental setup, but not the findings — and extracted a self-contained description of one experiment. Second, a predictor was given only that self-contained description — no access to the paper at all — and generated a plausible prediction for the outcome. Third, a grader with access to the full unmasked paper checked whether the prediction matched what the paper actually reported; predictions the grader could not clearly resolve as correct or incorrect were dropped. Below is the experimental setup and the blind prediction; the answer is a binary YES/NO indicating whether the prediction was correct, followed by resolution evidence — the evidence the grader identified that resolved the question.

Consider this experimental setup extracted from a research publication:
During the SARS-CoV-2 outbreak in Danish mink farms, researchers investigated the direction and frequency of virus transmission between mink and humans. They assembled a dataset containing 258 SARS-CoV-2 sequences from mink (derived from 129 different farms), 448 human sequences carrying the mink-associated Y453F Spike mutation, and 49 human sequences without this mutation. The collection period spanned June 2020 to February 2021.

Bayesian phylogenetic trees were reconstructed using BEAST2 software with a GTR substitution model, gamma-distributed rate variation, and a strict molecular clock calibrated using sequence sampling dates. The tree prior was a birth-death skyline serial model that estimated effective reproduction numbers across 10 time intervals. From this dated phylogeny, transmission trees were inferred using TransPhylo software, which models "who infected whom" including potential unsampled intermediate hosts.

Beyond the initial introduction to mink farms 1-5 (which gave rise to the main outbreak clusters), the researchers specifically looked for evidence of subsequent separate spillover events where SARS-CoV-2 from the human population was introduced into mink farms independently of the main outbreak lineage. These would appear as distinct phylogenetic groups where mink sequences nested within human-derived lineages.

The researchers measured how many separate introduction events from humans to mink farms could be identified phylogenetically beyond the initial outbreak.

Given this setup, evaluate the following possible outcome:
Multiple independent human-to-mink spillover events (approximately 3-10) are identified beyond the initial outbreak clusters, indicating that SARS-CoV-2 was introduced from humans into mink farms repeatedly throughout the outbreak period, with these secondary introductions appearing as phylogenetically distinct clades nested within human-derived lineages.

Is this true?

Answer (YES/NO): YES